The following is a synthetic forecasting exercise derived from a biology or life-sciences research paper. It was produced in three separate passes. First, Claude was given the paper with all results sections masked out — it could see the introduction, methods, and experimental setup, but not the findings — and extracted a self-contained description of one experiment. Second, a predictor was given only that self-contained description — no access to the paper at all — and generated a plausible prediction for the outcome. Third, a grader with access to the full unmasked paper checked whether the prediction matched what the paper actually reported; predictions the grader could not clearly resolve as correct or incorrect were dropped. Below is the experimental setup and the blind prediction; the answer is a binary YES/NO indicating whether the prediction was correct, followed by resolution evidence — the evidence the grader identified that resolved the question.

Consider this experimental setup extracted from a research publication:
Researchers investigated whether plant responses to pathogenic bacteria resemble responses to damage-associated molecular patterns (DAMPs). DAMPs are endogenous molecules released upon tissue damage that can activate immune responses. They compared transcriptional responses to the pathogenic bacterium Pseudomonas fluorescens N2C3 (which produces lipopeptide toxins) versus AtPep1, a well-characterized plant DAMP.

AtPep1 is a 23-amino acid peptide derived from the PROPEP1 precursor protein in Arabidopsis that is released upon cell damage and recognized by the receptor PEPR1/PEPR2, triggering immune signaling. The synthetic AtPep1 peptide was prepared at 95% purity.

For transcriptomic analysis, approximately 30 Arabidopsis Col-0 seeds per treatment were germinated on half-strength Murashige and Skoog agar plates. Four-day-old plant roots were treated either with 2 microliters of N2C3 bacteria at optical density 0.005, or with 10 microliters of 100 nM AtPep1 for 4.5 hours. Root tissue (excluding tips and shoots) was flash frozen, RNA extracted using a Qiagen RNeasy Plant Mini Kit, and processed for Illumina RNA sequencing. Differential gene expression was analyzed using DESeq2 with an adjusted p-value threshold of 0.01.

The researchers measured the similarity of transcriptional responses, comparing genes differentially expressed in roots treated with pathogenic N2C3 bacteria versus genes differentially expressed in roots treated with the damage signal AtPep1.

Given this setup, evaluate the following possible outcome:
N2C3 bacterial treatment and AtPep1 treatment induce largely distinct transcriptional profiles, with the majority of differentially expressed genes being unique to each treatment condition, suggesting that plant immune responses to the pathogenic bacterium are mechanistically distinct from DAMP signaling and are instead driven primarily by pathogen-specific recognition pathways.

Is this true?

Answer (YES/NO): NO